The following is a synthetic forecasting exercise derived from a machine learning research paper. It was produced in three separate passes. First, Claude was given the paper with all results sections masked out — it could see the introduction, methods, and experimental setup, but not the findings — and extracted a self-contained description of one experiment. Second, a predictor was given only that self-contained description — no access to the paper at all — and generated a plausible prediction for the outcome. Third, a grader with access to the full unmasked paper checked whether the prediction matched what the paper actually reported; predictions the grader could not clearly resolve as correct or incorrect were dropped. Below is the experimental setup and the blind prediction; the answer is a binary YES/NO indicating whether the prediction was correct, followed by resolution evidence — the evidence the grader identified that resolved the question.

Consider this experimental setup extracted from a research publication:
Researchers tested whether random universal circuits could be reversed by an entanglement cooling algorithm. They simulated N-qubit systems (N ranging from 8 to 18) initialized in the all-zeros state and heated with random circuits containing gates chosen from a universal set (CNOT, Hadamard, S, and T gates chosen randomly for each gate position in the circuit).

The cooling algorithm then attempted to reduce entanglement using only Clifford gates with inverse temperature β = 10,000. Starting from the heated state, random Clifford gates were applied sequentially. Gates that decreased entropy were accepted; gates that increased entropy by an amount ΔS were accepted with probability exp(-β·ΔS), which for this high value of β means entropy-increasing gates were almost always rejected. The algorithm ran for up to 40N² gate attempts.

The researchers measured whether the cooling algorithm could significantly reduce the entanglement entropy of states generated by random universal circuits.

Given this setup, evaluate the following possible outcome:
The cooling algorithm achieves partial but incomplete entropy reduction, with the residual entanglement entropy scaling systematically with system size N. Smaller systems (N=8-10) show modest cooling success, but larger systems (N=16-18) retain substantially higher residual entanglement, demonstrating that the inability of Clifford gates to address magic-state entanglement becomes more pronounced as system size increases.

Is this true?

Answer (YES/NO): NO